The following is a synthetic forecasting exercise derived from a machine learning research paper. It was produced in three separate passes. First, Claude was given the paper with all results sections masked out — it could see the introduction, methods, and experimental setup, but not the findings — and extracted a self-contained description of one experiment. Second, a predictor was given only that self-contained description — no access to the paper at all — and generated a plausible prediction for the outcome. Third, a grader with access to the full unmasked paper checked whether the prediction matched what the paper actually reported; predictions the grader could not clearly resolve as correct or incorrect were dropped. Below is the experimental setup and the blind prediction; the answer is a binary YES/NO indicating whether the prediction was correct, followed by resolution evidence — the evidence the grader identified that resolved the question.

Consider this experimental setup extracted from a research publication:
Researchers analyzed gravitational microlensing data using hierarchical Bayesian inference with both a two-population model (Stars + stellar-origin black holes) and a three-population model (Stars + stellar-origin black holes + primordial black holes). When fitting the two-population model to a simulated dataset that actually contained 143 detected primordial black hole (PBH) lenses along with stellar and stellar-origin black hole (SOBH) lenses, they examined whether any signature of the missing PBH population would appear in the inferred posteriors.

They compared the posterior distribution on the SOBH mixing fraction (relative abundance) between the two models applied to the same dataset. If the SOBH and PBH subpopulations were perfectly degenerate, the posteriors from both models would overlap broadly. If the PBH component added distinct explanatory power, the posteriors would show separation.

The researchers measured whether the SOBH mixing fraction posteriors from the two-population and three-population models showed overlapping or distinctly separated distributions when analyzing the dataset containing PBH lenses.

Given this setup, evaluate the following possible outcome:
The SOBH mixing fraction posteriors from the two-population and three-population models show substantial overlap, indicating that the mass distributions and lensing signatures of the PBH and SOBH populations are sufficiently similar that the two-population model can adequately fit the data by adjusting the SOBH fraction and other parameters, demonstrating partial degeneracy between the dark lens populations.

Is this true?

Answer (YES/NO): NO